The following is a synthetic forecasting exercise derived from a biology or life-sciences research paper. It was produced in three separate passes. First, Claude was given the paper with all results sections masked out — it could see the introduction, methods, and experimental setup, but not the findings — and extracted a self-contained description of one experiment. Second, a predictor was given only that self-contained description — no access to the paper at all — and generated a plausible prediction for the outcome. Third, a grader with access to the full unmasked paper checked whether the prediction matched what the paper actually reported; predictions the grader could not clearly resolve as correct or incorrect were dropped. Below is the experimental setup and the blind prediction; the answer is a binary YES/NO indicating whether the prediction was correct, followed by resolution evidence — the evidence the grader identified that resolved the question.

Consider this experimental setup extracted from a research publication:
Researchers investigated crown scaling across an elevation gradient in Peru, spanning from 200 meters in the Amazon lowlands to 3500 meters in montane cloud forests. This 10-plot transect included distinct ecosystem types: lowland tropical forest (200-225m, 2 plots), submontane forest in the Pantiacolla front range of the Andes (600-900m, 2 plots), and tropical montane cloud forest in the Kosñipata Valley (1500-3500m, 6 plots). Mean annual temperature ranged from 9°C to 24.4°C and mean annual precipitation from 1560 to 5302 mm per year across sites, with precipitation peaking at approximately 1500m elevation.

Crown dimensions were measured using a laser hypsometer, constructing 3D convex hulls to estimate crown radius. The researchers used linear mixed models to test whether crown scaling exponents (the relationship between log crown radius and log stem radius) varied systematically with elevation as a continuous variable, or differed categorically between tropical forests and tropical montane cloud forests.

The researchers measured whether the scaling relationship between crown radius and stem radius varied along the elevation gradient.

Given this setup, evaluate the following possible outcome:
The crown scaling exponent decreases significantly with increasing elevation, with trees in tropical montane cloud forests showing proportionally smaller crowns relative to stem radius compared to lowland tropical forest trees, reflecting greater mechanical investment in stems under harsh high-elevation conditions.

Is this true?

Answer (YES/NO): NO